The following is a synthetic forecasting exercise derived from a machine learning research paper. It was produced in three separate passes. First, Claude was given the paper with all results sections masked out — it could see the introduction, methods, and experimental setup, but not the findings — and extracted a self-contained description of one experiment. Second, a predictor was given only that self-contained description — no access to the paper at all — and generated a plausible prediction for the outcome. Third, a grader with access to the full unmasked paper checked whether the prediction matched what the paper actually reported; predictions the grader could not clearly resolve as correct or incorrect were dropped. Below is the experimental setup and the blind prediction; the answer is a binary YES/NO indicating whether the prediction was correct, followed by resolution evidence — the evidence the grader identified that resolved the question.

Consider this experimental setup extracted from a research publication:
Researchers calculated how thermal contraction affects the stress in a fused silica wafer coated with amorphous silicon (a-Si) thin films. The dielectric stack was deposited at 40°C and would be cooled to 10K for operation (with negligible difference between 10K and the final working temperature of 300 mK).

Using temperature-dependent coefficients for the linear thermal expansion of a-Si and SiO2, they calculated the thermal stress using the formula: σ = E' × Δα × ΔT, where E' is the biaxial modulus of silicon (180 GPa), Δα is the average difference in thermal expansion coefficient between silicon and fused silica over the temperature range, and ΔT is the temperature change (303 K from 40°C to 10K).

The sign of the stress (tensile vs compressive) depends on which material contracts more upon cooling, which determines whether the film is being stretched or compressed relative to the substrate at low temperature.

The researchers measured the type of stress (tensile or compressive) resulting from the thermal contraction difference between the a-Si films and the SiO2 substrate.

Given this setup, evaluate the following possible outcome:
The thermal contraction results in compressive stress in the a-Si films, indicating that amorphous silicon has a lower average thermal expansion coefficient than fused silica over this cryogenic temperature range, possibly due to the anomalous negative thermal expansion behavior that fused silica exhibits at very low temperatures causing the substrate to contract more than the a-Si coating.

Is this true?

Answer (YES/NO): NO